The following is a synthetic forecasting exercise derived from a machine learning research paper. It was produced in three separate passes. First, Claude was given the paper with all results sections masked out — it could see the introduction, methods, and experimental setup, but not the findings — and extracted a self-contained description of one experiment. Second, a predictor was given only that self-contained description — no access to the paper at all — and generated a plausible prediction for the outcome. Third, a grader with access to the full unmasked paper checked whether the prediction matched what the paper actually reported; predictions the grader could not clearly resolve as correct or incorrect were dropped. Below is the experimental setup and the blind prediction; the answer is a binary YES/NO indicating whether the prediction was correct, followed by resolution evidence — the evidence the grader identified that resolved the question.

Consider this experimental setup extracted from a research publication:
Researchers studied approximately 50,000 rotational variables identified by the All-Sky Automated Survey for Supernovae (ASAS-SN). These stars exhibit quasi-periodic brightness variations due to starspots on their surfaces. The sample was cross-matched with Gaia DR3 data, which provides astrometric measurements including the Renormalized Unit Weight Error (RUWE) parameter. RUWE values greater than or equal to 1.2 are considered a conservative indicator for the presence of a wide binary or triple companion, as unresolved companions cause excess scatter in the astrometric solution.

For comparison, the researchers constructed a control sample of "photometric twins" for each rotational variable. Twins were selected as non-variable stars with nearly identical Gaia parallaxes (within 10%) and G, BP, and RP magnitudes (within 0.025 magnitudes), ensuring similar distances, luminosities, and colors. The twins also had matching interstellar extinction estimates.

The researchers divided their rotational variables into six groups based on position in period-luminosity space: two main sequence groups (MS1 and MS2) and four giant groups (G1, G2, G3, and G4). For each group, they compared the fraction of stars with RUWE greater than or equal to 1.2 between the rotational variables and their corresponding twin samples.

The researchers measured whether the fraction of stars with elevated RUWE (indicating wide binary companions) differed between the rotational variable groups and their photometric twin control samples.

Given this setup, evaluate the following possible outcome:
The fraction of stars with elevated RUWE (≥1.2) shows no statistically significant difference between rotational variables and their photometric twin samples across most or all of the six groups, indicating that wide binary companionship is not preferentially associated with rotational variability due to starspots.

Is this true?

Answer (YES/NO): YES